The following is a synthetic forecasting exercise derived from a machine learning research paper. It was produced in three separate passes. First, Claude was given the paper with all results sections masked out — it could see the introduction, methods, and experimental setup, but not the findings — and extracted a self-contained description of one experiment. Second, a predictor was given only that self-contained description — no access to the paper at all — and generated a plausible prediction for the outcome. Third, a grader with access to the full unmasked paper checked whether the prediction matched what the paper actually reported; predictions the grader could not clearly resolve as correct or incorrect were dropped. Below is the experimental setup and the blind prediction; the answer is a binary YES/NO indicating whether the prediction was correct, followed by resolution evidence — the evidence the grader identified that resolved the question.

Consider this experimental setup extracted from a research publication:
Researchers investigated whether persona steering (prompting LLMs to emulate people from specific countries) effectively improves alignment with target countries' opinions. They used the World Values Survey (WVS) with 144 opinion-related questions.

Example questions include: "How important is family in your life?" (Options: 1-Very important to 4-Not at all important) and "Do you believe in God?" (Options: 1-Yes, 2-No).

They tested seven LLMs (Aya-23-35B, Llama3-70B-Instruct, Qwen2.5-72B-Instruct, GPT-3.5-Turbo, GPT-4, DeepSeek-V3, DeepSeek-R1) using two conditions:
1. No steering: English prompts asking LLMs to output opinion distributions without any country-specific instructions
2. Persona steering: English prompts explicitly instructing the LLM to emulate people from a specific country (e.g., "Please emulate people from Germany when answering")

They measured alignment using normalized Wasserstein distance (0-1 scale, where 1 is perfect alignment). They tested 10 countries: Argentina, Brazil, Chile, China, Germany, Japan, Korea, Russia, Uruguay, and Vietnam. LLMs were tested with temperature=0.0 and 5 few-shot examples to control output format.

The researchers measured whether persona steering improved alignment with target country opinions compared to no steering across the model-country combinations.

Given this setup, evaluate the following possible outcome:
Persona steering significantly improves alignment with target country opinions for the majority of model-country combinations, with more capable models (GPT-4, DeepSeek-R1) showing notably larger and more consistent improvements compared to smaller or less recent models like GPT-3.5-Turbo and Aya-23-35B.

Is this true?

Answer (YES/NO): NO